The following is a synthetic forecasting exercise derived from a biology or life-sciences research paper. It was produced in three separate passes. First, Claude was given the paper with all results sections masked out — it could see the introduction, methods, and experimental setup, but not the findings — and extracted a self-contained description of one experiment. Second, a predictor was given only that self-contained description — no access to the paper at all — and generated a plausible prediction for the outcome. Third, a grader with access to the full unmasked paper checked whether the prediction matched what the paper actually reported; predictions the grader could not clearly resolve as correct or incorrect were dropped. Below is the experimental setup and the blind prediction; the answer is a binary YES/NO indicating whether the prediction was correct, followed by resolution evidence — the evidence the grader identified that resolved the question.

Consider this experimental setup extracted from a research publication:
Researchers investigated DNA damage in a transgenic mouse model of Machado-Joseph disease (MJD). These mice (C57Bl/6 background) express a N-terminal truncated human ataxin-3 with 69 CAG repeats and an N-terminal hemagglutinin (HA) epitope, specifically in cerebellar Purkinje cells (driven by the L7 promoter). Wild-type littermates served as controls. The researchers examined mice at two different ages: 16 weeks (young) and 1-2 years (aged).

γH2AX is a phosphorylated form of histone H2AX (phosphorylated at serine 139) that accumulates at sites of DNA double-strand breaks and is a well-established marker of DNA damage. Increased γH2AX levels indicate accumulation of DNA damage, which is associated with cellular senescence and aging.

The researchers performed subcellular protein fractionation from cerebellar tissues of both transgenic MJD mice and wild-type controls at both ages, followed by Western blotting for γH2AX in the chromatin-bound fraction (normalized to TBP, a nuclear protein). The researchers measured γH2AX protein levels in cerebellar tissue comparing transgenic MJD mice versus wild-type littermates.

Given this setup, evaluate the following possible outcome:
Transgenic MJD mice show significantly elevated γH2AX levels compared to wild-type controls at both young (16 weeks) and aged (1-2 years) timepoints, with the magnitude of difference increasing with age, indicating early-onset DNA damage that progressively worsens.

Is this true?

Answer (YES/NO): NO